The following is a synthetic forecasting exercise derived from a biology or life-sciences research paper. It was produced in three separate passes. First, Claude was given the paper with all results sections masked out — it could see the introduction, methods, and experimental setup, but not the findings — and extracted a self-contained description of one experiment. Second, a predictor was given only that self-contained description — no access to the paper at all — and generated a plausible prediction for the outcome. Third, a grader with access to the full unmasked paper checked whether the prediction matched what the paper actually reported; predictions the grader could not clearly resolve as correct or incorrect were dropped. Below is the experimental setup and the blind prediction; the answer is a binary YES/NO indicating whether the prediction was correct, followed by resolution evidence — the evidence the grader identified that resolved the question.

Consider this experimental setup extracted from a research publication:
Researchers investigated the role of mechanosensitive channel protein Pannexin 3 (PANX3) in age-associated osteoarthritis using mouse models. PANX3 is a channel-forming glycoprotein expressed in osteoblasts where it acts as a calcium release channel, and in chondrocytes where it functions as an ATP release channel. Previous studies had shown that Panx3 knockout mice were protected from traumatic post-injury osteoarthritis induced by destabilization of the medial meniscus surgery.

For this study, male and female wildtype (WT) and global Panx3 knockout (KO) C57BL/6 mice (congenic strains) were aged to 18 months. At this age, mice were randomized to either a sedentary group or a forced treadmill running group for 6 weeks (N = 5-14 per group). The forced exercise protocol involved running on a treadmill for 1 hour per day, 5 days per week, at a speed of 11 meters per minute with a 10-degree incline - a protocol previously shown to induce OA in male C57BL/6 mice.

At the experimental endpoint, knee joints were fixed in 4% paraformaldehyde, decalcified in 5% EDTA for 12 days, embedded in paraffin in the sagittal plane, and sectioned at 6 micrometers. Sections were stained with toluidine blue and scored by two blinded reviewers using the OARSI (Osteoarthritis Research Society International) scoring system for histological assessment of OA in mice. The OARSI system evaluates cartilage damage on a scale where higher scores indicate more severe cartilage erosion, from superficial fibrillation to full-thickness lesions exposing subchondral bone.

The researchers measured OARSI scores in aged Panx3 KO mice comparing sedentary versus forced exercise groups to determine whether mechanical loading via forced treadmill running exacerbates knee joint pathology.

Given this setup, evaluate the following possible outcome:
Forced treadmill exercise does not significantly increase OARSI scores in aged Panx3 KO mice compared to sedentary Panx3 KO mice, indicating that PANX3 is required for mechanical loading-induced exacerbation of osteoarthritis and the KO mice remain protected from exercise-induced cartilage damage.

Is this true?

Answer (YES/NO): NO